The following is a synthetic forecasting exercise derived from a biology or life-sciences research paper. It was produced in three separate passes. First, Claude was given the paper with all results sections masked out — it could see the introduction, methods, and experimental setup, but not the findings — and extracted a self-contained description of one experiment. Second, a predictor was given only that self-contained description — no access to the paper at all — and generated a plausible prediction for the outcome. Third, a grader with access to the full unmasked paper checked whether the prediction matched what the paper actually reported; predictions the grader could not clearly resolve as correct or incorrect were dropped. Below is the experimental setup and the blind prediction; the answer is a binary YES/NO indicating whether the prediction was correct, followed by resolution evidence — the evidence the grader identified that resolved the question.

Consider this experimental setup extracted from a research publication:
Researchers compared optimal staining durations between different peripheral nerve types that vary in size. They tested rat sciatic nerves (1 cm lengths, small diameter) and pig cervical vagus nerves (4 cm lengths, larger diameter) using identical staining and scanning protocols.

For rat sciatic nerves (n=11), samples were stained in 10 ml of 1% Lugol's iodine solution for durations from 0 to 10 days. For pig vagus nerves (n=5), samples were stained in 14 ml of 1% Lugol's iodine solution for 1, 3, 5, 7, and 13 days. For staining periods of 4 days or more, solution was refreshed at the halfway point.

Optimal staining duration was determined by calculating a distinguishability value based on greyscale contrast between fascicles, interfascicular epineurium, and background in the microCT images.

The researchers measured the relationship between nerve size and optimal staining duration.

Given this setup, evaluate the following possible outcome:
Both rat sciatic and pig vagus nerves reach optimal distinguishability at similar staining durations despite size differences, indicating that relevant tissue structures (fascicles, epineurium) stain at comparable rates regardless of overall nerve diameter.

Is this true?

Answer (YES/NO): NO